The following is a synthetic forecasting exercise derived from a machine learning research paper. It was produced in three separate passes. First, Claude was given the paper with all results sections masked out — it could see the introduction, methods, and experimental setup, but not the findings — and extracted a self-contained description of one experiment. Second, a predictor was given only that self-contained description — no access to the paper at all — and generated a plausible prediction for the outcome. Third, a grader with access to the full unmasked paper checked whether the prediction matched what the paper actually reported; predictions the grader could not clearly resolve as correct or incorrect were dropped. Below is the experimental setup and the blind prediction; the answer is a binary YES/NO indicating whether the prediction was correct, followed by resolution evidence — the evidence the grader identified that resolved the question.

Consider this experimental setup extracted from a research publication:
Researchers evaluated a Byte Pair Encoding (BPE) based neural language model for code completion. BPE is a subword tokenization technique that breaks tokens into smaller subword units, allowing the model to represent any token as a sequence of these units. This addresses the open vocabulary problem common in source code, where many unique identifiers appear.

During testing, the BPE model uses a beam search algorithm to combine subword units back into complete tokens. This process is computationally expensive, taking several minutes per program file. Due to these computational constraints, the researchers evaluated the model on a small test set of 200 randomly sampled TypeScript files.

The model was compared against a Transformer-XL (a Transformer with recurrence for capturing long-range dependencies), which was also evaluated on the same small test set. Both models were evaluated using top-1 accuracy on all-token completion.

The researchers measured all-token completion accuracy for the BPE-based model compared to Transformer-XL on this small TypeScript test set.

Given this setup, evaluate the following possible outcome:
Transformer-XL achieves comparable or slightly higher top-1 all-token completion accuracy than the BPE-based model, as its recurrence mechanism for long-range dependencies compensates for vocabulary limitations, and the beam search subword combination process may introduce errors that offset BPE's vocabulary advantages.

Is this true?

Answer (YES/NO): YES